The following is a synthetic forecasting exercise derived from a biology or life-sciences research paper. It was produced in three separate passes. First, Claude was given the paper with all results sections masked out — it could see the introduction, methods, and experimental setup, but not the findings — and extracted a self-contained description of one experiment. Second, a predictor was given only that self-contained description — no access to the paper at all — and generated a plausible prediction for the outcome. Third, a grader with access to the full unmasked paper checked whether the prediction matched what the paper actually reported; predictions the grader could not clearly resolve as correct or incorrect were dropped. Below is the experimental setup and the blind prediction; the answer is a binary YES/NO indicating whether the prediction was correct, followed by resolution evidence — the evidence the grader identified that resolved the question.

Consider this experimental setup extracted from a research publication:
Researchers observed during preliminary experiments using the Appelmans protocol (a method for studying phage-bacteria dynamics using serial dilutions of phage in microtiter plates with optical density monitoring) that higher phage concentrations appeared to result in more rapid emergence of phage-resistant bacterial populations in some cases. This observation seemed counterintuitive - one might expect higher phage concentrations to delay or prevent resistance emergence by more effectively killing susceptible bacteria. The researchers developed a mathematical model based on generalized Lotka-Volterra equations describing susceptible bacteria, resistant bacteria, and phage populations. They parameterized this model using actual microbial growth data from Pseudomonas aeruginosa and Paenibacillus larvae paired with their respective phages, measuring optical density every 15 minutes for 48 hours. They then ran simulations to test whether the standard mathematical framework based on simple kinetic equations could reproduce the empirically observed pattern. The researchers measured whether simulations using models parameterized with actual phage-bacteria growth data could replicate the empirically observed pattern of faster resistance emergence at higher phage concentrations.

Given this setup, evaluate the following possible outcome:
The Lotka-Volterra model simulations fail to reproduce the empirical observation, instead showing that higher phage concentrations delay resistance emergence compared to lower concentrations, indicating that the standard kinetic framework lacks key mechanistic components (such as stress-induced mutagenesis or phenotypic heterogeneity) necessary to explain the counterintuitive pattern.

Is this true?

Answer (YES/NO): NO